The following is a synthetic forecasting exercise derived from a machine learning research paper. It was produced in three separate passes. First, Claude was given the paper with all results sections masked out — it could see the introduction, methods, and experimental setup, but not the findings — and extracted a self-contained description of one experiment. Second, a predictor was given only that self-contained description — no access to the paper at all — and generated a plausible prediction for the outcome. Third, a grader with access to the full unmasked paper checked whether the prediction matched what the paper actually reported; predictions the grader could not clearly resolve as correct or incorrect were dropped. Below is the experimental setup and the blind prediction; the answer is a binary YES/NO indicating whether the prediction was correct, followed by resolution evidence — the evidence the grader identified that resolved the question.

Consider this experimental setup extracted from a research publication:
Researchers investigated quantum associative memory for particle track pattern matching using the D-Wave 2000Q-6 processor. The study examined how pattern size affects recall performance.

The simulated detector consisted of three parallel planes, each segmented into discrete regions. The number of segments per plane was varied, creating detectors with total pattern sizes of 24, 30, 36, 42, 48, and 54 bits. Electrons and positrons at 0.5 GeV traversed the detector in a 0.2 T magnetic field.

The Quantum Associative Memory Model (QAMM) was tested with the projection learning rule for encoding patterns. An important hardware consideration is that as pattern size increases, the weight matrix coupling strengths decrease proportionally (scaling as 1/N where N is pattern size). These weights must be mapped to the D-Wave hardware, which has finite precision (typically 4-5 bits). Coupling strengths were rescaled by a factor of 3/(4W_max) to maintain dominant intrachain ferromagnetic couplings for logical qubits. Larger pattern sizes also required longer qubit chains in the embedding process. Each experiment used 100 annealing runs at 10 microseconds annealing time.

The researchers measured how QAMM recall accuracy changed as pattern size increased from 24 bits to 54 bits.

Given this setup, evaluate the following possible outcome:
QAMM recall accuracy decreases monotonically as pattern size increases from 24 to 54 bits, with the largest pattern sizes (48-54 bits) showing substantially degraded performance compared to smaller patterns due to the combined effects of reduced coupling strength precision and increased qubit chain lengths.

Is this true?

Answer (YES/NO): NO